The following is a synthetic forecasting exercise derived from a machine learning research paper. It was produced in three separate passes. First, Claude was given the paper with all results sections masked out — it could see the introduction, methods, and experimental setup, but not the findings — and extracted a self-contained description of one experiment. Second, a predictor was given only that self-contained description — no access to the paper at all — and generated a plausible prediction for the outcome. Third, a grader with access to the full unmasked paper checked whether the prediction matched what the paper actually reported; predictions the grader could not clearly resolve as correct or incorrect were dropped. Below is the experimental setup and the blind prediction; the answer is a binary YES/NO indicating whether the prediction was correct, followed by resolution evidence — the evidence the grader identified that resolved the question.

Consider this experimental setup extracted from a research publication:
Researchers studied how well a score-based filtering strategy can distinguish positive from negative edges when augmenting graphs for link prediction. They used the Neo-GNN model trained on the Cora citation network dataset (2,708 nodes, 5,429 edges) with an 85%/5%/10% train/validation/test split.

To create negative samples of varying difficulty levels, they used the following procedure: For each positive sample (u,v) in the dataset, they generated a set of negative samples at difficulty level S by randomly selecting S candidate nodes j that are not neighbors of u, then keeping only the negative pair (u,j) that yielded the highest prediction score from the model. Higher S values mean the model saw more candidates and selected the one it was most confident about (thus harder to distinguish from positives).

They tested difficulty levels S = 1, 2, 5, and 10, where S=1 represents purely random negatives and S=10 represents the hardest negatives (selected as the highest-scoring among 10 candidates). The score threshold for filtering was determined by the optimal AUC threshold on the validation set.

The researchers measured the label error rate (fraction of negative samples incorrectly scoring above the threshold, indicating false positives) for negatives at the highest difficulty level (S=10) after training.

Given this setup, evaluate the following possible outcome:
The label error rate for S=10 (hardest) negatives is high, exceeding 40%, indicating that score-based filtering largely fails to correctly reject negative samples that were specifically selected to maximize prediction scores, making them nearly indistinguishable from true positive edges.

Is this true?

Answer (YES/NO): YES